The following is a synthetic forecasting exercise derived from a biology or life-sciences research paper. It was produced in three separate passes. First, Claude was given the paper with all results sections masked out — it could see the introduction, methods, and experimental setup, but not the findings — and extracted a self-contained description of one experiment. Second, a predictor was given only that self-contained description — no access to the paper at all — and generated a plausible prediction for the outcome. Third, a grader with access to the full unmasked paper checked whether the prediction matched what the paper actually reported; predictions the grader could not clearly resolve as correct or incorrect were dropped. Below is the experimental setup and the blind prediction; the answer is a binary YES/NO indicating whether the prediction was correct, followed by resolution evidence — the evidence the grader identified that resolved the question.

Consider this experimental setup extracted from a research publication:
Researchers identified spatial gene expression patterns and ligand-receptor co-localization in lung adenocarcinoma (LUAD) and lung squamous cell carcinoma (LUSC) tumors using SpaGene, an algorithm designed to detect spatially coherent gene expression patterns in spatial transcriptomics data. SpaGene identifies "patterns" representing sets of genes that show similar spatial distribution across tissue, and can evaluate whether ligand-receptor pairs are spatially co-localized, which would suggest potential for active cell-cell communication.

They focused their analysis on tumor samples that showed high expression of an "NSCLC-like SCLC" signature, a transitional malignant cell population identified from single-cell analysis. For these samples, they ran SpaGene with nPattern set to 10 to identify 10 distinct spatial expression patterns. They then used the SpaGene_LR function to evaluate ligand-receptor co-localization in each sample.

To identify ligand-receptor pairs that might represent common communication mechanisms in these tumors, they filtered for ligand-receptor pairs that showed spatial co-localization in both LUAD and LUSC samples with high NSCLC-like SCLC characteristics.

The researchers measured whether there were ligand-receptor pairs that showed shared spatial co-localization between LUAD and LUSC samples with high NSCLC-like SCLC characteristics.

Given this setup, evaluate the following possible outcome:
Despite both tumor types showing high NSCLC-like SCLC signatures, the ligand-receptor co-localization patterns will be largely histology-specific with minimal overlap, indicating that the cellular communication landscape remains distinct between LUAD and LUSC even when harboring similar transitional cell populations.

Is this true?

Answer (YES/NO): NO